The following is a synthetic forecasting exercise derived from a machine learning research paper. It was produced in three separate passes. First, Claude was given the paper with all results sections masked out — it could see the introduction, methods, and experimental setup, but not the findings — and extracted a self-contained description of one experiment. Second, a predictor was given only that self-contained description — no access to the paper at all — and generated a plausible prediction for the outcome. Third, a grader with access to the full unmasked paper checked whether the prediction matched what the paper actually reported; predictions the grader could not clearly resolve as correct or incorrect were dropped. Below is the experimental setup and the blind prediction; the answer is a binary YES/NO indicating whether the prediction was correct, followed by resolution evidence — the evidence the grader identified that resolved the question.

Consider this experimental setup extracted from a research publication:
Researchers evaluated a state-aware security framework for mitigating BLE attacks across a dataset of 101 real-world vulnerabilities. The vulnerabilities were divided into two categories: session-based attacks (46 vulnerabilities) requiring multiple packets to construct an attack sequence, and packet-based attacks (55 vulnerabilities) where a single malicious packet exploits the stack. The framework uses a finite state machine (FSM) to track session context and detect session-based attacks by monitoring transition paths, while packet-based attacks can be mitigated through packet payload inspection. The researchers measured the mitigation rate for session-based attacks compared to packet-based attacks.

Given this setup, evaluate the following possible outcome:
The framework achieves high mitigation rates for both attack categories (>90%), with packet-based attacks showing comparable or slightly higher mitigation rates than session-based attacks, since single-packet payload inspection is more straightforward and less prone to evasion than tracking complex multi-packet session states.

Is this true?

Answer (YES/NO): NO